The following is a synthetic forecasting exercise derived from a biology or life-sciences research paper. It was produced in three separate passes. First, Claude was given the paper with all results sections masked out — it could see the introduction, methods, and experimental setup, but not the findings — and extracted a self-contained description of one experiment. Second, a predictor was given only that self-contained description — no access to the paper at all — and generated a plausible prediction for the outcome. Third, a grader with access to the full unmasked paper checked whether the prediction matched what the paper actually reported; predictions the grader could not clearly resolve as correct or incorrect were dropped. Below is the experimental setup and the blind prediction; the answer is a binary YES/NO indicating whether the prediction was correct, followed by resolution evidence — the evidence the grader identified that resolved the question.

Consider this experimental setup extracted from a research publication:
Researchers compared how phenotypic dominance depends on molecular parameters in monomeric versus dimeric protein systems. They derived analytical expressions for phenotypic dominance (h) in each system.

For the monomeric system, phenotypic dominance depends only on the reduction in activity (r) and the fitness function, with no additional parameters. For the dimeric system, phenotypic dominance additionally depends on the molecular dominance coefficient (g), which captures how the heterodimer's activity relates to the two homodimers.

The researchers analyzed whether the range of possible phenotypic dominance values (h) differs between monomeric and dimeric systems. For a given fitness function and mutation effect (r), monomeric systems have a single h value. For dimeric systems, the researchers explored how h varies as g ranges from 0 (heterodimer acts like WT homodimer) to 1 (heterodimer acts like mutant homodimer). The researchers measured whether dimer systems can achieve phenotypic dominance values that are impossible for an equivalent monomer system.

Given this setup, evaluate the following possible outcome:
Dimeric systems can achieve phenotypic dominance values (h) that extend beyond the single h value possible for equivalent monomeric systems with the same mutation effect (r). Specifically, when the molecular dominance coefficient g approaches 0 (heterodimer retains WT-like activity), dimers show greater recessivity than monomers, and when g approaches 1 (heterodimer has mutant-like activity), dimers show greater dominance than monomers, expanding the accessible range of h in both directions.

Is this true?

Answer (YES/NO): YES